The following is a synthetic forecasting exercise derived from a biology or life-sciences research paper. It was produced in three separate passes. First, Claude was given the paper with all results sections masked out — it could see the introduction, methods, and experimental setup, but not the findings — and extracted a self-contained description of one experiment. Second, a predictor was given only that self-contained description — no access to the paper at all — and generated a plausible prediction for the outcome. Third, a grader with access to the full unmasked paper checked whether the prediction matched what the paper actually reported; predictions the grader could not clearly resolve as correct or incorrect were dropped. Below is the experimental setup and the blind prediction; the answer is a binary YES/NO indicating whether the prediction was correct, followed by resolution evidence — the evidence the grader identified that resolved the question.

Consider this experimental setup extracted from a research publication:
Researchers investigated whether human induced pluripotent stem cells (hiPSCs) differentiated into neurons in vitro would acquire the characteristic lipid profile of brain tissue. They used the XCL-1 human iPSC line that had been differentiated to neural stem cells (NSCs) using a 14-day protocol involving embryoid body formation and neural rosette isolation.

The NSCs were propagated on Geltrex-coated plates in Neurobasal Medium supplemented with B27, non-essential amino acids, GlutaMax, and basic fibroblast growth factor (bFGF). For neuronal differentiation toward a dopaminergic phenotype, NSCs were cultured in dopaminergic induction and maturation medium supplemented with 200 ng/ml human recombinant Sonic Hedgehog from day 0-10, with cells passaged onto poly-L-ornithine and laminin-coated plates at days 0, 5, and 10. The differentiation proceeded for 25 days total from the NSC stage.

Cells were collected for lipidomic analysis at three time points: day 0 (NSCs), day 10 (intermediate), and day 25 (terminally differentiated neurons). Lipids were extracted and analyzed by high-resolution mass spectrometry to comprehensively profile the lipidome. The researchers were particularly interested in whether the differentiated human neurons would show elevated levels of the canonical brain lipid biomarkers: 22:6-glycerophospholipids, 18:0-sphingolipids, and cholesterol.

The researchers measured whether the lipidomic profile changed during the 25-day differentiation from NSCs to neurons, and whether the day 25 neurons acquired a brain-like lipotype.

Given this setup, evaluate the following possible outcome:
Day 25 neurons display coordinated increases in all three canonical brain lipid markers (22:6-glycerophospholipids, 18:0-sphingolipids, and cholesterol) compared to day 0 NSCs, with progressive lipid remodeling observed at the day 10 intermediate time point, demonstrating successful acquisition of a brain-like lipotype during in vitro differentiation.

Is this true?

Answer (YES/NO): NO